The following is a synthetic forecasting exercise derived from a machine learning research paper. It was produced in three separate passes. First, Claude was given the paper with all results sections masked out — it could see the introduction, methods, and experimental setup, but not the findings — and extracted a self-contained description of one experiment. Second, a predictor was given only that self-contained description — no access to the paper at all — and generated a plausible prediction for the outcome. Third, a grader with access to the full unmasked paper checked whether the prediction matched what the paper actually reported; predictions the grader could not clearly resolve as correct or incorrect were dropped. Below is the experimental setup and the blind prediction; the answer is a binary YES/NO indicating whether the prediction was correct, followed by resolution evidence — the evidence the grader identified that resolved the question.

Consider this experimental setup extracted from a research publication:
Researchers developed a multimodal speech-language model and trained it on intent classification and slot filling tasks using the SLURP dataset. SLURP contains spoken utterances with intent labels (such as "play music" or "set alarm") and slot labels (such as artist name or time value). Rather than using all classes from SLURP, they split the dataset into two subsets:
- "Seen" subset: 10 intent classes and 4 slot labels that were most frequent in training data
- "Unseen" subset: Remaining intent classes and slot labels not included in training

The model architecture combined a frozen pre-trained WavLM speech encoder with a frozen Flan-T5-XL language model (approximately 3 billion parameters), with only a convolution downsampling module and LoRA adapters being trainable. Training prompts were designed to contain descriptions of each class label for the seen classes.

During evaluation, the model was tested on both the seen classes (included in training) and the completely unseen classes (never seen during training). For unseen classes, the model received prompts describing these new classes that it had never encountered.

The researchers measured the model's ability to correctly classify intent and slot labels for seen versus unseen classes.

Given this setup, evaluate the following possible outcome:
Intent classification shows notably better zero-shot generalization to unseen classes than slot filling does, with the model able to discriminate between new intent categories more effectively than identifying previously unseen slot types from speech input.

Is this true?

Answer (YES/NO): YES